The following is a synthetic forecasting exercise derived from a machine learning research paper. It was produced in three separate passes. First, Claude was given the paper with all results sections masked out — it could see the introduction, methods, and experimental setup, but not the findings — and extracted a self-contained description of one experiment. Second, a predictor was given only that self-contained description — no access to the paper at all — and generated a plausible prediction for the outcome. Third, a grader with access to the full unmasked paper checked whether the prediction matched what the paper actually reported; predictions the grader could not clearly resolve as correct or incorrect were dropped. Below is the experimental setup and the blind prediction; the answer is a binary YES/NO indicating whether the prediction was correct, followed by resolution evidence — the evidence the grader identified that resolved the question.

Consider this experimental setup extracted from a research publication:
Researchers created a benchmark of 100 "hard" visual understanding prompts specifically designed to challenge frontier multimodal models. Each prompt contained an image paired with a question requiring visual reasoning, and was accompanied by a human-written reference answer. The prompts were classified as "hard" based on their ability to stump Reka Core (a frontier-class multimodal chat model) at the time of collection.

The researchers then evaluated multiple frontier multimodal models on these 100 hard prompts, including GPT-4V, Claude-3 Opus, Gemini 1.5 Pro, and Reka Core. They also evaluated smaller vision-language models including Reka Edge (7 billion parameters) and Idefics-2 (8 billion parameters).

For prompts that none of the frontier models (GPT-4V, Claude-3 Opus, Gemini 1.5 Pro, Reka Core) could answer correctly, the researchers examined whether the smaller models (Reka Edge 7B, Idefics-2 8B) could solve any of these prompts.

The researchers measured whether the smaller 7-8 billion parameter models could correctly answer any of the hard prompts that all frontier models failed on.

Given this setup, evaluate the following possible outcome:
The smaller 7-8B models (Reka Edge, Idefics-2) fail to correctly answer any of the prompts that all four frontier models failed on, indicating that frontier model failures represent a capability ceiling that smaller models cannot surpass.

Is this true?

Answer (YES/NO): NO